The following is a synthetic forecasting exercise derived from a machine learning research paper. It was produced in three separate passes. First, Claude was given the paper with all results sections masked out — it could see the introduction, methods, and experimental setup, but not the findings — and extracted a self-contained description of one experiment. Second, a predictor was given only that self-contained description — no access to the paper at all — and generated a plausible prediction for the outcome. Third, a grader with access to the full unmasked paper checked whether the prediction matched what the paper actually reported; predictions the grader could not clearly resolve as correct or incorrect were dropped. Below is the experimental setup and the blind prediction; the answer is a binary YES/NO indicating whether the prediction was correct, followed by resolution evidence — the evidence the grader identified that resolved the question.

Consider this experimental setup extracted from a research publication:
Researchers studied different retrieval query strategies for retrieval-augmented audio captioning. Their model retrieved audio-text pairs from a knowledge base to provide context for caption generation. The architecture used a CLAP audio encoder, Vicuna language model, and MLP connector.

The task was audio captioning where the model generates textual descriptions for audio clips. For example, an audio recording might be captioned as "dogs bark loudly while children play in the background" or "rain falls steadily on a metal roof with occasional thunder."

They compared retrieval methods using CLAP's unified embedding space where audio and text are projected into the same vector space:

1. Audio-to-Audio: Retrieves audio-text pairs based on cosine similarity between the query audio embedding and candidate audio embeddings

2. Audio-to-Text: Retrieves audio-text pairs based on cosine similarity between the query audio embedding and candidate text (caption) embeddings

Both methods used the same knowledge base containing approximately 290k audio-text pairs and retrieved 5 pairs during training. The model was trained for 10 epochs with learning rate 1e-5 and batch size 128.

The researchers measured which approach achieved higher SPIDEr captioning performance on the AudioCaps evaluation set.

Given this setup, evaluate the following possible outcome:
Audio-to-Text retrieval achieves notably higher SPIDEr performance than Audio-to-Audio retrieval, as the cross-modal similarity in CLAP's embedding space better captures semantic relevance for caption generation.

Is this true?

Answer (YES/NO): YES